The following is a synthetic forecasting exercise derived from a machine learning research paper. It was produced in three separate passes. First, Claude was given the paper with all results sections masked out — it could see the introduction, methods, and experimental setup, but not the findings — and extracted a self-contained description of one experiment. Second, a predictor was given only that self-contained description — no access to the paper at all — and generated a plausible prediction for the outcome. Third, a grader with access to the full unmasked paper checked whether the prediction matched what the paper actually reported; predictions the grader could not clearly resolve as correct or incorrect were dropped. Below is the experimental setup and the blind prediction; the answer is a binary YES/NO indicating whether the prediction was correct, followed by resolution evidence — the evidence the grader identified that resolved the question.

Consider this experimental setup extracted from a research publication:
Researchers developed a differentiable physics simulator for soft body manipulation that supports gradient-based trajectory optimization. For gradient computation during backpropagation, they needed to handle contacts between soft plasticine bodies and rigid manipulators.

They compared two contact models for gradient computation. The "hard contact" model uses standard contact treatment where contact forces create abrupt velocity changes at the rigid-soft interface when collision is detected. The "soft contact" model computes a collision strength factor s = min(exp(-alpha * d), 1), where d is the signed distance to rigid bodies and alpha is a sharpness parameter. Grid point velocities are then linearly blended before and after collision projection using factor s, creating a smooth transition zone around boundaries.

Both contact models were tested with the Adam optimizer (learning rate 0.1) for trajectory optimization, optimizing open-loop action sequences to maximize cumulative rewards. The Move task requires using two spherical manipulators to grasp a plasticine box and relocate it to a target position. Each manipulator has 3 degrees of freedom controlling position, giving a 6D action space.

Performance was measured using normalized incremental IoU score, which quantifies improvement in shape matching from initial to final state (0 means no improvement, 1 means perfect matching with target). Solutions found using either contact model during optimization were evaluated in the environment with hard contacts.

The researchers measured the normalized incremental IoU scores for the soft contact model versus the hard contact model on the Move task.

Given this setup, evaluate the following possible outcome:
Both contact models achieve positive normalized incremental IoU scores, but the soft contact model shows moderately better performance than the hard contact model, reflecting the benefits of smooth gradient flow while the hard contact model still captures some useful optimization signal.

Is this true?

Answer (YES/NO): NO